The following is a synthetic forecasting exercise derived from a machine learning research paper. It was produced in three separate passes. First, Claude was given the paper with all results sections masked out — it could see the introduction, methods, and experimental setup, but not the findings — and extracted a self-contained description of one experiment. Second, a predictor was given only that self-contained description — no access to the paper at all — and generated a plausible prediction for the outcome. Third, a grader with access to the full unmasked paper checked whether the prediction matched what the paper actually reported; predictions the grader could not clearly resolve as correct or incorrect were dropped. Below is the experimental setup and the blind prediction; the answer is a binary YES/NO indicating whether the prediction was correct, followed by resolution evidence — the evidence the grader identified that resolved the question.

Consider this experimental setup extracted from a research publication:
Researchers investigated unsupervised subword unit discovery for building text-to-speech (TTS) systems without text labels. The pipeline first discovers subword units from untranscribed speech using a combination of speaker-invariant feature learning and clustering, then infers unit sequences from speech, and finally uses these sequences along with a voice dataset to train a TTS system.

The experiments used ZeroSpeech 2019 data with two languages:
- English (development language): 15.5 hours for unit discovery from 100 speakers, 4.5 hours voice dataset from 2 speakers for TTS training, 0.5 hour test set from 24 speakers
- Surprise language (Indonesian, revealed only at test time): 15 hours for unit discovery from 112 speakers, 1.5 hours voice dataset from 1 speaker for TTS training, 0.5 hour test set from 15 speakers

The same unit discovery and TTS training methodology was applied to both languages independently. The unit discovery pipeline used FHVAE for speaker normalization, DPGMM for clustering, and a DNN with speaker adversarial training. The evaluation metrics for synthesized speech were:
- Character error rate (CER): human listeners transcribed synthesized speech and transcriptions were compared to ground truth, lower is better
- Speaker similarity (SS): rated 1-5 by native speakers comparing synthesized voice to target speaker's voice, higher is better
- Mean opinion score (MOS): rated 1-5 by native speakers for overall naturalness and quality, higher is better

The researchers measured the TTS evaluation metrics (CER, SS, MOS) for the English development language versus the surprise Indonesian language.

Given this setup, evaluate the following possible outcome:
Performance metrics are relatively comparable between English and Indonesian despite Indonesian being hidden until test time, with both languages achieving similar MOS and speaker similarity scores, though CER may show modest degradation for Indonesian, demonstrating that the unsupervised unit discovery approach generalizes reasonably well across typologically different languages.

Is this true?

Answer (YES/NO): NO